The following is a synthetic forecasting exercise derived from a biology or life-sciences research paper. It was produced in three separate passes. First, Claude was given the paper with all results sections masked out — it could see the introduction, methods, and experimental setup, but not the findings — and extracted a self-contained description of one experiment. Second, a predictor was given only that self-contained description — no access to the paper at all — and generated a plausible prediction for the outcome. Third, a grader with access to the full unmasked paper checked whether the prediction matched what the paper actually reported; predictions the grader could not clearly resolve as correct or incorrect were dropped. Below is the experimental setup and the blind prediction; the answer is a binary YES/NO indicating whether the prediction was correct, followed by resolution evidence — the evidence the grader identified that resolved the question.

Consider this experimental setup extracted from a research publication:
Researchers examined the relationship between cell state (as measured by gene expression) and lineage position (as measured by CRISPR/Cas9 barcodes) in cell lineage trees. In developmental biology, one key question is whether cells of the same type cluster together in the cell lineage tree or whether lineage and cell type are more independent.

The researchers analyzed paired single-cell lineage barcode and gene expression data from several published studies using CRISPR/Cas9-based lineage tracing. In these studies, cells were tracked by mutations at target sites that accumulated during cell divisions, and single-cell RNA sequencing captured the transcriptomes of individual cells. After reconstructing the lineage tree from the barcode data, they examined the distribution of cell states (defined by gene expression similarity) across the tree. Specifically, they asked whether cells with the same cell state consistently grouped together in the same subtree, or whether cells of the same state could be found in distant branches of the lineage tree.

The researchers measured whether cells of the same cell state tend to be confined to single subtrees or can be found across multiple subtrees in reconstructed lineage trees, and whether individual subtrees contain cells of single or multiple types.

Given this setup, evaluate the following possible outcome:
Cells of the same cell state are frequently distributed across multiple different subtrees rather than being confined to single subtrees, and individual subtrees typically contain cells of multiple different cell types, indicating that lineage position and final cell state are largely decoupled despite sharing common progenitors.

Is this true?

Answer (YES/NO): YES